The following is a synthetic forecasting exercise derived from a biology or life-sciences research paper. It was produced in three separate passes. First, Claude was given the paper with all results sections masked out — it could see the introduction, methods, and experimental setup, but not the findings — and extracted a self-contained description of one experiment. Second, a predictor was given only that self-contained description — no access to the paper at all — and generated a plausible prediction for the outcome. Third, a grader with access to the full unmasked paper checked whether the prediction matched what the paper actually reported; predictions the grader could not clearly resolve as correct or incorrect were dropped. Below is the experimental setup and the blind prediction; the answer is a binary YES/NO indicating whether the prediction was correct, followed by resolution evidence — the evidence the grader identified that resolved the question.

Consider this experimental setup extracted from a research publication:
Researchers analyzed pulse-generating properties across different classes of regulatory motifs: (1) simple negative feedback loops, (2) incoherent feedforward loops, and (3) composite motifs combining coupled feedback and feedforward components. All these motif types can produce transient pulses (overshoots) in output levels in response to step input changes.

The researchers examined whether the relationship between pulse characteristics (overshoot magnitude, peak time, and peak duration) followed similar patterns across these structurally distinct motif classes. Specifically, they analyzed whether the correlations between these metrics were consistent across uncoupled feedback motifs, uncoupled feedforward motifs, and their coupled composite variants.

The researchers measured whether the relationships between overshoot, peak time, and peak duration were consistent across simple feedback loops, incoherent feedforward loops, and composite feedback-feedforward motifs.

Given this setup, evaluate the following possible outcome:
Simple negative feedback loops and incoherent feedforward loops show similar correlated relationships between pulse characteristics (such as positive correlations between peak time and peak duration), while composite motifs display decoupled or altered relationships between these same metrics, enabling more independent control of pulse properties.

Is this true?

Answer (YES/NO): NO